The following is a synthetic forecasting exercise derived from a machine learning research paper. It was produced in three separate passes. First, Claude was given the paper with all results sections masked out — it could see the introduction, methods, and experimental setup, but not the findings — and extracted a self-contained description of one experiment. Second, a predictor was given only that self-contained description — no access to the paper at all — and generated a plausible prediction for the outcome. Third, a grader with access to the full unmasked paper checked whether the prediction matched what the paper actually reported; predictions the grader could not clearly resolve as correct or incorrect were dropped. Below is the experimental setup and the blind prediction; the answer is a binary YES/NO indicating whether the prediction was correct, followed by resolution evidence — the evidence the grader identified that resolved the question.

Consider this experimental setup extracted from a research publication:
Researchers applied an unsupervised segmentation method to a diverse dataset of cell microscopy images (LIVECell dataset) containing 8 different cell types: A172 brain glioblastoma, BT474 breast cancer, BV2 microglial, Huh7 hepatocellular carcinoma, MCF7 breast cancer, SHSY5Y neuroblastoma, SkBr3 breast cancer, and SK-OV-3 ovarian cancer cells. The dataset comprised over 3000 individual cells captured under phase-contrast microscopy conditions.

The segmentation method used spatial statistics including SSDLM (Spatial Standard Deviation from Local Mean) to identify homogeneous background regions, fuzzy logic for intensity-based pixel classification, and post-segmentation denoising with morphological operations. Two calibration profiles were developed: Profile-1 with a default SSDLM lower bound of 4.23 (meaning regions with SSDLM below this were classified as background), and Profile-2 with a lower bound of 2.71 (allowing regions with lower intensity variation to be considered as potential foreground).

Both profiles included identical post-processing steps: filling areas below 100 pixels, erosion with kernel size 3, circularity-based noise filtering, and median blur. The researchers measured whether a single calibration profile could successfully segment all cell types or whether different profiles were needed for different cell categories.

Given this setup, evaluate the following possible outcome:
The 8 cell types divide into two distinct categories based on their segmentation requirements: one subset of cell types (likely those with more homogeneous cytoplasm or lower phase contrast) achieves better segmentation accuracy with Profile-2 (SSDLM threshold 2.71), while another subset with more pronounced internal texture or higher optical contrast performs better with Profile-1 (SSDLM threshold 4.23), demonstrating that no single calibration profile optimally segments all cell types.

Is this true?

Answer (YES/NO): YES